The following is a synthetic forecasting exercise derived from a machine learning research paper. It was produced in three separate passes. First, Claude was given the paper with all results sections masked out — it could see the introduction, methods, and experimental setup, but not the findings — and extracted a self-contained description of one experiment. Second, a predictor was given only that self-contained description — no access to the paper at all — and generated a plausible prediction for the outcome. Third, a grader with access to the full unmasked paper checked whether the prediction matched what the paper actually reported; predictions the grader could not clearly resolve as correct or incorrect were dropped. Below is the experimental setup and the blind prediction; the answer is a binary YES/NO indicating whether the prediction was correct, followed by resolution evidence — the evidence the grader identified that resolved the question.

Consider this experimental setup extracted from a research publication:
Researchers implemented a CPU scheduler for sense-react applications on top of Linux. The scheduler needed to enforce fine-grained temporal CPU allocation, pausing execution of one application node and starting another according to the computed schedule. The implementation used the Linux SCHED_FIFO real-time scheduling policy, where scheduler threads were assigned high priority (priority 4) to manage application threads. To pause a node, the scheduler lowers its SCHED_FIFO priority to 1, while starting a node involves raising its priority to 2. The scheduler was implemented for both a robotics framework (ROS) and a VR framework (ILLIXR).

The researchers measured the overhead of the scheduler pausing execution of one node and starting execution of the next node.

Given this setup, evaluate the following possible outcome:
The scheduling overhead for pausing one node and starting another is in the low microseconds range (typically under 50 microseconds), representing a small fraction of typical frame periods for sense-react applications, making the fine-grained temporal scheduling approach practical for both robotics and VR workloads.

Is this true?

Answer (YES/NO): NO